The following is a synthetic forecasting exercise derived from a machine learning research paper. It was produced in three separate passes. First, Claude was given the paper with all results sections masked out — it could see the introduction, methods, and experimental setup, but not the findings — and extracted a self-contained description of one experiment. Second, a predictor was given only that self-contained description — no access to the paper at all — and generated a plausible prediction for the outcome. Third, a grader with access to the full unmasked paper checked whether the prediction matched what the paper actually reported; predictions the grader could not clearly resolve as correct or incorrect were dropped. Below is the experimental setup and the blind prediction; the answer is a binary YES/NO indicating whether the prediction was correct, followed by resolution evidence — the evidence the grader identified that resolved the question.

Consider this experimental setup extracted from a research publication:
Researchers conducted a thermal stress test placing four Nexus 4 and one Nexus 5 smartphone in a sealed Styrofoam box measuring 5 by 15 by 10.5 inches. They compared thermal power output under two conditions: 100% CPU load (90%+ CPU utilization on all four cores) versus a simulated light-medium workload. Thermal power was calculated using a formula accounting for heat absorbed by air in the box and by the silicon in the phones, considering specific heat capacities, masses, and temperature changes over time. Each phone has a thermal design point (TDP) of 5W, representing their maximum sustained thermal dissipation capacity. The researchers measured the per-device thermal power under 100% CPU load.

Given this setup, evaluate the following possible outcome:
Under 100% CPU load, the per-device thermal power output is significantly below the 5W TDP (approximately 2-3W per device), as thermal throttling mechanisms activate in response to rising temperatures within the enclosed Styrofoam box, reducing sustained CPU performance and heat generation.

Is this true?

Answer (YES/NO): YES